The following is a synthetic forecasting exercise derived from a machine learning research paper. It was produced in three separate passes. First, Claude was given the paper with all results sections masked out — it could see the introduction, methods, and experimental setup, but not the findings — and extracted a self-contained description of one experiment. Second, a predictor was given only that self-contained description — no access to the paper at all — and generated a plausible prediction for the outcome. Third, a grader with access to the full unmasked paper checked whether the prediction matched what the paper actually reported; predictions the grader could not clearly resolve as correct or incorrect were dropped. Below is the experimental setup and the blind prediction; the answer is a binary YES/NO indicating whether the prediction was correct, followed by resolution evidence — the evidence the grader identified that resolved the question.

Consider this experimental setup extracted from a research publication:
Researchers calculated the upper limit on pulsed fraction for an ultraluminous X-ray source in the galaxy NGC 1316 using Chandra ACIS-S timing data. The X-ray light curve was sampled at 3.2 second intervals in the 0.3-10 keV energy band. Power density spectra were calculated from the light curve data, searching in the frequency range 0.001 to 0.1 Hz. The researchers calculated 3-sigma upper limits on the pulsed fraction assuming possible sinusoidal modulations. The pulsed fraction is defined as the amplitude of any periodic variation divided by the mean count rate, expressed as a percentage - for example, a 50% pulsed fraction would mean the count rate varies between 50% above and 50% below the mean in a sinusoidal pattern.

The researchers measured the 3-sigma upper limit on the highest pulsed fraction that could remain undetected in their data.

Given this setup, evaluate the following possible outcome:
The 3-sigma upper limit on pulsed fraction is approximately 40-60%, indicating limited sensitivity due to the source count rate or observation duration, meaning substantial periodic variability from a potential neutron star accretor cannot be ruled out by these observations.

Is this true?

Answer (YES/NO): NO